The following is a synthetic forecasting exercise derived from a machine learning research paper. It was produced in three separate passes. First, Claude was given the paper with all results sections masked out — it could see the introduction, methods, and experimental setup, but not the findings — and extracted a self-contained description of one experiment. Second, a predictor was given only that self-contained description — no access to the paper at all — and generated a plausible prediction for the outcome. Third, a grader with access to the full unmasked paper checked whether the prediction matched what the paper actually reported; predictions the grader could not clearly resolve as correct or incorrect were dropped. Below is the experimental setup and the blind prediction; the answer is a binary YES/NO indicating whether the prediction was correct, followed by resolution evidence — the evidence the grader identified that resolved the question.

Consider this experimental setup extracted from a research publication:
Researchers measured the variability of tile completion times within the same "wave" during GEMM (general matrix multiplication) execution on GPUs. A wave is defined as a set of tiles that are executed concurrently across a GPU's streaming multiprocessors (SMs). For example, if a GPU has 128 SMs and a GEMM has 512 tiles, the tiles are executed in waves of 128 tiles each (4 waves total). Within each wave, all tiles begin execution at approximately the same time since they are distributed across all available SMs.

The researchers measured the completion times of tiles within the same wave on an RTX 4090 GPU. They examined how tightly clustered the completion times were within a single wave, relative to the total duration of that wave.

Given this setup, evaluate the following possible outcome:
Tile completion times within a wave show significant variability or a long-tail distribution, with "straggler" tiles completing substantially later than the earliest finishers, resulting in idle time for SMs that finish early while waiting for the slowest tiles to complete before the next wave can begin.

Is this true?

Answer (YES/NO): NO